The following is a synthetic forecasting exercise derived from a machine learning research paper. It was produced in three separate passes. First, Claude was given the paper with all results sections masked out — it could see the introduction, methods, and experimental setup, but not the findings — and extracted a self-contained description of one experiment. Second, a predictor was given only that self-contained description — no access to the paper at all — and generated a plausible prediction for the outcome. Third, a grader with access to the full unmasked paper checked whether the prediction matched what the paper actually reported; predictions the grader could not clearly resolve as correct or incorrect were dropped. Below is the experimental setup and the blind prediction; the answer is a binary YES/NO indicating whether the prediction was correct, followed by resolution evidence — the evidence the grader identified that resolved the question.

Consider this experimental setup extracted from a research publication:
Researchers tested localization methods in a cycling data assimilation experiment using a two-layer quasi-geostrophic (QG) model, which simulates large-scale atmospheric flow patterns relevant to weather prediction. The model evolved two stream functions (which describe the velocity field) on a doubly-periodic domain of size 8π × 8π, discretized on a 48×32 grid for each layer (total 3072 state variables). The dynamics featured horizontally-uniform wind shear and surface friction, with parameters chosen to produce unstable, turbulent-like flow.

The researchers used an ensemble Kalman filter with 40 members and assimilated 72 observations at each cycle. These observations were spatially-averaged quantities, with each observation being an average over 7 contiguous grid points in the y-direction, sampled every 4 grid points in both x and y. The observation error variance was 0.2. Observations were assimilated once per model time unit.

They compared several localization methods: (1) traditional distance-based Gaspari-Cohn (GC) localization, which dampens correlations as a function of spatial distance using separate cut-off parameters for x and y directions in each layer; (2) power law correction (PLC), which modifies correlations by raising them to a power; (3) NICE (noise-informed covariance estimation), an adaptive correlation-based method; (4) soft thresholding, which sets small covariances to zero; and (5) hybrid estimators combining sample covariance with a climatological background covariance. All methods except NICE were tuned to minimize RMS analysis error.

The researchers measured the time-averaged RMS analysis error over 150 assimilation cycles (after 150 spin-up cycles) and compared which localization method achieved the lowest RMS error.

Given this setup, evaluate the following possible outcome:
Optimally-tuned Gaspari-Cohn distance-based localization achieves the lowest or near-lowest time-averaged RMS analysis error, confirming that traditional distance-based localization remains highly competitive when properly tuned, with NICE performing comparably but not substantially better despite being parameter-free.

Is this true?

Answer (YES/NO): NO